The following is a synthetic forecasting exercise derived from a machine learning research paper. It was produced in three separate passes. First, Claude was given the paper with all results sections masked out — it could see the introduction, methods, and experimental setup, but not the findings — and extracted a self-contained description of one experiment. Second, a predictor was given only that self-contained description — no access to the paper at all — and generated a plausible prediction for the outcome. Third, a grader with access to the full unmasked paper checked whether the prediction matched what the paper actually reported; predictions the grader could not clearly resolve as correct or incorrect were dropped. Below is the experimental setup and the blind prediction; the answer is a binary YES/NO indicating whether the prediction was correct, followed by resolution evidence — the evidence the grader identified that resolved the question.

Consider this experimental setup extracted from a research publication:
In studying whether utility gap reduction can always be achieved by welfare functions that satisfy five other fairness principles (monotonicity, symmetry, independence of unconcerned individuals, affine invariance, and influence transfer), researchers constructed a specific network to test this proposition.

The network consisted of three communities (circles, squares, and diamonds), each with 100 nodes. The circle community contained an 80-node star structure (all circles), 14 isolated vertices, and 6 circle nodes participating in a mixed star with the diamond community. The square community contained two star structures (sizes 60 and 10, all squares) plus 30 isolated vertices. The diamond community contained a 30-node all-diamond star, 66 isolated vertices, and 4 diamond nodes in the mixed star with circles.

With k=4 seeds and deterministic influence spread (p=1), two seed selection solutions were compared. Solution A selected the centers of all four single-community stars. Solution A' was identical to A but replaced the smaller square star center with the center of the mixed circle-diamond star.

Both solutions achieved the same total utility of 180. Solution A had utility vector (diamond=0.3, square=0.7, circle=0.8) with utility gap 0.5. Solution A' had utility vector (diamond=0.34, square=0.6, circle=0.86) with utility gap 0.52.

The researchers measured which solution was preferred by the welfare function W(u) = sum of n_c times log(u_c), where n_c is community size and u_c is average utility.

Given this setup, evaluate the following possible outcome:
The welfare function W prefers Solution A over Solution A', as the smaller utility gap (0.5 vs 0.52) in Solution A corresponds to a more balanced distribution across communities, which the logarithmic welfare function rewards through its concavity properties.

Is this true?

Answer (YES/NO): NO